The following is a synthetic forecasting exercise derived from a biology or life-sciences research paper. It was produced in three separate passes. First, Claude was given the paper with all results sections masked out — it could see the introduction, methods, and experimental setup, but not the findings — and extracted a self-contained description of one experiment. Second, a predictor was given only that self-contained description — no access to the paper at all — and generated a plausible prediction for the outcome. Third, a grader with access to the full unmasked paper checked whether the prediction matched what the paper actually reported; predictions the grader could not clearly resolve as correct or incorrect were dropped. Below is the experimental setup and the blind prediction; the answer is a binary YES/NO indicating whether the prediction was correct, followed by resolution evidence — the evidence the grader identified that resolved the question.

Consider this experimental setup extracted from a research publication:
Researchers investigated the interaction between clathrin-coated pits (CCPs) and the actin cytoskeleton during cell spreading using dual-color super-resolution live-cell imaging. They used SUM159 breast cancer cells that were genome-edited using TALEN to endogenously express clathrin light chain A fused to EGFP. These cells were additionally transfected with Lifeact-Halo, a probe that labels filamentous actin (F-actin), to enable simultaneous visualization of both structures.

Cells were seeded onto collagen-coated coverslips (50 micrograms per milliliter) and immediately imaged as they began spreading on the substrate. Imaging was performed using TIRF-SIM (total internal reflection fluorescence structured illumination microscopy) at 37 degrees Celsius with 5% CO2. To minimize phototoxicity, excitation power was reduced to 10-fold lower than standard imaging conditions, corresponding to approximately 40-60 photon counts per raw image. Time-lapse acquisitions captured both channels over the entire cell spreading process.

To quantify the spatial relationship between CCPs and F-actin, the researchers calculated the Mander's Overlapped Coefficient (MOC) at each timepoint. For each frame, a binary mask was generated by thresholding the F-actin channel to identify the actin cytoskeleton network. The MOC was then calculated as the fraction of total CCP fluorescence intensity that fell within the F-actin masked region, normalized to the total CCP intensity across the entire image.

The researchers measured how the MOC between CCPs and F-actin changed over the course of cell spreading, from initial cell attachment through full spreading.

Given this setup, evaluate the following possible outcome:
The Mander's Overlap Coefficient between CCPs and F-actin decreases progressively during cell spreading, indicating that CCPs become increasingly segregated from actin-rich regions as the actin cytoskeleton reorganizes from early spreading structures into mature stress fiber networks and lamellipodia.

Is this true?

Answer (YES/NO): NO